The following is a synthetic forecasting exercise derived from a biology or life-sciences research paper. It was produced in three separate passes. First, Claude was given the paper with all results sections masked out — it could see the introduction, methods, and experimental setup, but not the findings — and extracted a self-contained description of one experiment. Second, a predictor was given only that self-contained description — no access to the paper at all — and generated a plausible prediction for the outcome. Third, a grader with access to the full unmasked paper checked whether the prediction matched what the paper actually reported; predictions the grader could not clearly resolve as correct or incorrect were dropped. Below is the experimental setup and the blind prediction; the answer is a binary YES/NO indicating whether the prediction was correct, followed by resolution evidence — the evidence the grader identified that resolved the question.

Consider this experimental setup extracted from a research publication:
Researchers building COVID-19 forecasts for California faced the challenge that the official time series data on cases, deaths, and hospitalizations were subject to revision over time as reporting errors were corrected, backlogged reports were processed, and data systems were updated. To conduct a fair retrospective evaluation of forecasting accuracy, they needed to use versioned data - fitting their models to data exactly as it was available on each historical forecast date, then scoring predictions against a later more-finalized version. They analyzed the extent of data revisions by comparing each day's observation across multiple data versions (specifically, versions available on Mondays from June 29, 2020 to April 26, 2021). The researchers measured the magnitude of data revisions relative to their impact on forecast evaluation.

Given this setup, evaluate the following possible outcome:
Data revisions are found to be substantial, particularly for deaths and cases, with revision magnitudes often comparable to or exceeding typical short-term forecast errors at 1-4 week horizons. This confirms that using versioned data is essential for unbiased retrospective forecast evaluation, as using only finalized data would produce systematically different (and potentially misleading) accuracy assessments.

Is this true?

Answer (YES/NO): NO